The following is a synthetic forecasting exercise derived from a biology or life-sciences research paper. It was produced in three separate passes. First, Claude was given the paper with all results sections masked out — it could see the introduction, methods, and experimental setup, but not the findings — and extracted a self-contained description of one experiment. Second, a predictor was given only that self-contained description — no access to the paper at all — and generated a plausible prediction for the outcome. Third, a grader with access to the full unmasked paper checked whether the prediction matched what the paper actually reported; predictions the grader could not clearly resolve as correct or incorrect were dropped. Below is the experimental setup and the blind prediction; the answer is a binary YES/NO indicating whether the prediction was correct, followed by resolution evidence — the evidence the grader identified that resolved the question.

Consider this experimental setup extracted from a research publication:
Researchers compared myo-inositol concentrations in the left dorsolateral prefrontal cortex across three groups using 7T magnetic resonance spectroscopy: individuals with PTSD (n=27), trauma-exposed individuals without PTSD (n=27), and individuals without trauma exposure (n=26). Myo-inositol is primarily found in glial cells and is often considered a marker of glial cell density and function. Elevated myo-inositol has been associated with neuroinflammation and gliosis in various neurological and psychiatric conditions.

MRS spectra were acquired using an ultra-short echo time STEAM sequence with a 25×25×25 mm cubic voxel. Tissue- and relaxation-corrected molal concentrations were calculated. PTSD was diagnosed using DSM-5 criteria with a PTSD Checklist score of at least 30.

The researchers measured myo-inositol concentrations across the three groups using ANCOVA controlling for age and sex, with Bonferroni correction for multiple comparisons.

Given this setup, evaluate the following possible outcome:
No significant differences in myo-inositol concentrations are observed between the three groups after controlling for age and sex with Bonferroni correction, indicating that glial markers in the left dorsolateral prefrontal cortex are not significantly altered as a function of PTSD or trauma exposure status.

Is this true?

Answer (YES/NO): YES